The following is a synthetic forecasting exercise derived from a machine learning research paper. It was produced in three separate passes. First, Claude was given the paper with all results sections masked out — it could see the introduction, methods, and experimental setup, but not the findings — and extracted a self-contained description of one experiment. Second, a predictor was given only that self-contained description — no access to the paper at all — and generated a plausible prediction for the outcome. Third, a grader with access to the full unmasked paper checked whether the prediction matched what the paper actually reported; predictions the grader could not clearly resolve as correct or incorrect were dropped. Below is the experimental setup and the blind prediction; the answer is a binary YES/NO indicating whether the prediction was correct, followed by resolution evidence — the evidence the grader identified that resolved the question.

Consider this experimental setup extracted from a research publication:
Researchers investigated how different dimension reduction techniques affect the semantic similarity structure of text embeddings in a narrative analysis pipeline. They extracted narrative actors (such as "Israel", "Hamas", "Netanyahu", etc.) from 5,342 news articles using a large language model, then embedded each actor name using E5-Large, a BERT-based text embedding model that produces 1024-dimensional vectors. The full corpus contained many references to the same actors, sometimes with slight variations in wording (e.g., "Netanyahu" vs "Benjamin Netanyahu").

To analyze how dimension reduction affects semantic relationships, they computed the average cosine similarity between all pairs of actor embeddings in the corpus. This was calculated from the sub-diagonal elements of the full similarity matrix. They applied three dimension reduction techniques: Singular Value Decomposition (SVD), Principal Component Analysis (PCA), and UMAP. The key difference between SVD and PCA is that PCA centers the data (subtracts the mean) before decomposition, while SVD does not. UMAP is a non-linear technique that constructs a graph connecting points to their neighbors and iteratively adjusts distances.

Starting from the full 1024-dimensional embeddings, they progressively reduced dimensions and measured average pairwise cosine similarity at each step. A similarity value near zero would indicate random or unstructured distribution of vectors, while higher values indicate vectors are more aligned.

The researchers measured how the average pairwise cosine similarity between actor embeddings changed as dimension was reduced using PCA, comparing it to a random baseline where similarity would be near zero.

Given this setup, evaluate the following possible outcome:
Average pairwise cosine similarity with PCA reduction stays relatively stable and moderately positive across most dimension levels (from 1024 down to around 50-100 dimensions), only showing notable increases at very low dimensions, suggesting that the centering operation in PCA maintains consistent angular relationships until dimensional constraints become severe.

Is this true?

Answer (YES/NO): NO